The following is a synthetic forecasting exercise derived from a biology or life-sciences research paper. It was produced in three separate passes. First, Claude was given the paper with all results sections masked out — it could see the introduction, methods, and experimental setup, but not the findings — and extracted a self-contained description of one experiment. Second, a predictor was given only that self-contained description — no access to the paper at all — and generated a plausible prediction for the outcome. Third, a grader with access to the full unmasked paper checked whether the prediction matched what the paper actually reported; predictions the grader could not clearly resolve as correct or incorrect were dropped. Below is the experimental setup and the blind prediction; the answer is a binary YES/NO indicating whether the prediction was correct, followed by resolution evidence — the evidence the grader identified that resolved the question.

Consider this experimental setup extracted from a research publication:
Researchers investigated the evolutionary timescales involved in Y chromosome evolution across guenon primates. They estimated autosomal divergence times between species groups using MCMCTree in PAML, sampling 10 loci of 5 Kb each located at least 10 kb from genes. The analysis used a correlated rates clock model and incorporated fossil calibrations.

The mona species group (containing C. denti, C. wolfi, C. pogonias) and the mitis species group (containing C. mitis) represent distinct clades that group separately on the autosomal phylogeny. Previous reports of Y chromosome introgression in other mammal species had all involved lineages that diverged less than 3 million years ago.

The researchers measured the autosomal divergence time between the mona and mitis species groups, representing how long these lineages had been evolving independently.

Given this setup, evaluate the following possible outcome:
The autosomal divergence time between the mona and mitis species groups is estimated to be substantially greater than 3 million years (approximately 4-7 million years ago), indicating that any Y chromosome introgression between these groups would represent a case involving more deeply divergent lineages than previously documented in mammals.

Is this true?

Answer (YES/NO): NO